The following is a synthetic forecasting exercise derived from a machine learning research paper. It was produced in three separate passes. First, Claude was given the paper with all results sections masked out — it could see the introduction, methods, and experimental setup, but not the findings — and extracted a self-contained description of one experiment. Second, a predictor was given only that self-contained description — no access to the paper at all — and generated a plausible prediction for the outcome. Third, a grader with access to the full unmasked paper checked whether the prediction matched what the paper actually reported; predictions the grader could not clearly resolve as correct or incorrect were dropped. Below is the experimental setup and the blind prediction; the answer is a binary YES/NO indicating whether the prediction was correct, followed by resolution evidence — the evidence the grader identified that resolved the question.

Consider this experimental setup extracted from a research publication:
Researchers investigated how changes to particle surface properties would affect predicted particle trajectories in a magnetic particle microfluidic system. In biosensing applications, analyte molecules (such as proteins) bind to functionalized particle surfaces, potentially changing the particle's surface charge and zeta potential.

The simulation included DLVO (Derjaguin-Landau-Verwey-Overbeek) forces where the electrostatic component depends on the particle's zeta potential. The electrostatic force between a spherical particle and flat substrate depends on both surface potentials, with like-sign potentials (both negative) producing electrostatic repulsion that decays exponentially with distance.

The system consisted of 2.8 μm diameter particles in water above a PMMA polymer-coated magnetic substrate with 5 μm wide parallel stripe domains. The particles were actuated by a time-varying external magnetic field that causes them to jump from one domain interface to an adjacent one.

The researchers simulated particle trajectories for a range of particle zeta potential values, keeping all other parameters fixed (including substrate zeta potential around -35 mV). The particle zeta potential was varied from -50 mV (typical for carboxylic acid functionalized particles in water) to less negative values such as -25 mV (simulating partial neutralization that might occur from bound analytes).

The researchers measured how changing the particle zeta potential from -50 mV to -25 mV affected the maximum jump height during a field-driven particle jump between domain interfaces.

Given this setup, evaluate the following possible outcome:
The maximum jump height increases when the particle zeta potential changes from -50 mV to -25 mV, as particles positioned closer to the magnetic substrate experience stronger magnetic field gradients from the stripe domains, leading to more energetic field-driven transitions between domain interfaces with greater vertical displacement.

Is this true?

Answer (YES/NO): NO